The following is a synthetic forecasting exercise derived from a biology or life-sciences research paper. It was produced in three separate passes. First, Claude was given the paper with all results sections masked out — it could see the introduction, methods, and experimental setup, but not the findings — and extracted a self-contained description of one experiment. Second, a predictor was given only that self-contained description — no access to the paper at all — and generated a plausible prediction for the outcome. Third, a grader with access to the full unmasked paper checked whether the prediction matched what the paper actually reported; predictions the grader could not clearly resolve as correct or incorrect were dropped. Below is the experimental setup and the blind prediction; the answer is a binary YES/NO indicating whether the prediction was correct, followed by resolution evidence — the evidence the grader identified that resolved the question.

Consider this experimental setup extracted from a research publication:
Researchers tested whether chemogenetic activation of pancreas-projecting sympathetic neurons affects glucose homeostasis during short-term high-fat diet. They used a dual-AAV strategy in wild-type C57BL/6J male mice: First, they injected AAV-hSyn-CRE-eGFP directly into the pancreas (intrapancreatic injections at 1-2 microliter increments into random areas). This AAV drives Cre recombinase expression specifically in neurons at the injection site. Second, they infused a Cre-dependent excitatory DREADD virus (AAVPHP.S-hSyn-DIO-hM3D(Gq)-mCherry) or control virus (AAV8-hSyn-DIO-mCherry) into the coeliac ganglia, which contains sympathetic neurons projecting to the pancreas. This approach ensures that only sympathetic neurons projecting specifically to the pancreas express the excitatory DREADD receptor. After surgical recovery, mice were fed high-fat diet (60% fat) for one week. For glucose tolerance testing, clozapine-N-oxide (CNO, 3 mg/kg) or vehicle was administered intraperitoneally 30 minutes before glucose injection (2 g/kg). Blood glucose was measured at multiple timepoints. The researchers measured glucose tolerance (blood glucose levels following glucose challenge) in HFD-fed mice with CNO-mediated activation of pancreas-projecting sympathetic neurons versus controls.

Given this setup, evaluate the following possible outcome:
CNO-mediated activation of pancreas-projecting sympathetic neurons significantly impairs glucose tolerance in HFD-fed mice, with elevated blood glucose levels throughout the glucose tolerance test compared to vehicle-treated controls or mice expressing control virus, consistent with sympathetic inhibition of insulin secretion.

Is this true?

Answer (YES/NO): NO